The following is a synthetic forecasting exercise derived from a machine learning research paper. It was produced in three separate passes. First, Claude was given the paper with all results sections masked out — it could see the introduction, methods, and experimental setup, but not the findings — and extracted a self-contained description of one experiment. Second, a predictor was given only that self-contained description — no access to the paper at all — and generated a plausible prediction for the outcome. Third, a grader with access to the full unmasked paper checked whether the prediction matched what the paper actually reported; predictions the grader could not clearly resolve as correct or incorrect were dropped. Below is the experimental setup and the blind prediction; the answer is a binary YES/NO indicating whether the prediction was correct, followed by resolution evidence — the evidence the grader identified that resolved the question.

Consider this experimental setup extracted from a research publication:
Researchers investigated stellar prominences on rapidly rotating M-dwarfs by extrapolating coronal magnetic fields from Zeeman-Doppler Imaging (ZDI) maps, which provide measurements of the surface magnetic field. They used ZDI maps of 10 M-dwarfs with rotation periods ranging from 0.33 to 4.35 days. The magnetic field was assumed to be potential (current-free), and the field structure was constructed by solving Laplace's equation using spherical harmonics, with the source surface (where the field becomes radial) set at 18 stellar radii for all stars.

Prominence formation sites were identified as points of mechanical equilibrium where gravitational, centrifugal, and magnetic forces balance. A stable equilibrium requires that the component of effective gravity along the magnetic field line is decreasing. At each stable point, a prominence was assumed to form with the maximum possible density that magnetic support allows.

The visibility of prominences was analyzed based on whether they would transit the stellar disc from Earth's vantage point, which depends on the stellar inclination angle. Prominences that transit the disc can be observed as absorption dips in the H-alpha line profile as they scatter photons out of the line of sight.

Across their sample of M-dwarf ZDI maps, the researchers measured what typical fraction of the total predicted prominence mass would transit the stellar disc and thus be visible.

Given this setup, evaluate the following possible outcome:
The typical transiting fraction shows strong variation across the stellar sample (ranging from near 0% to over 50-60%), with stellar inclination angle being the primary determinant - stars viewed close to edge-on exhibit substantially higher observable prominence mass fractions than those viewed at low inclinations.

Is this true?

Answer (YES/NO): NO